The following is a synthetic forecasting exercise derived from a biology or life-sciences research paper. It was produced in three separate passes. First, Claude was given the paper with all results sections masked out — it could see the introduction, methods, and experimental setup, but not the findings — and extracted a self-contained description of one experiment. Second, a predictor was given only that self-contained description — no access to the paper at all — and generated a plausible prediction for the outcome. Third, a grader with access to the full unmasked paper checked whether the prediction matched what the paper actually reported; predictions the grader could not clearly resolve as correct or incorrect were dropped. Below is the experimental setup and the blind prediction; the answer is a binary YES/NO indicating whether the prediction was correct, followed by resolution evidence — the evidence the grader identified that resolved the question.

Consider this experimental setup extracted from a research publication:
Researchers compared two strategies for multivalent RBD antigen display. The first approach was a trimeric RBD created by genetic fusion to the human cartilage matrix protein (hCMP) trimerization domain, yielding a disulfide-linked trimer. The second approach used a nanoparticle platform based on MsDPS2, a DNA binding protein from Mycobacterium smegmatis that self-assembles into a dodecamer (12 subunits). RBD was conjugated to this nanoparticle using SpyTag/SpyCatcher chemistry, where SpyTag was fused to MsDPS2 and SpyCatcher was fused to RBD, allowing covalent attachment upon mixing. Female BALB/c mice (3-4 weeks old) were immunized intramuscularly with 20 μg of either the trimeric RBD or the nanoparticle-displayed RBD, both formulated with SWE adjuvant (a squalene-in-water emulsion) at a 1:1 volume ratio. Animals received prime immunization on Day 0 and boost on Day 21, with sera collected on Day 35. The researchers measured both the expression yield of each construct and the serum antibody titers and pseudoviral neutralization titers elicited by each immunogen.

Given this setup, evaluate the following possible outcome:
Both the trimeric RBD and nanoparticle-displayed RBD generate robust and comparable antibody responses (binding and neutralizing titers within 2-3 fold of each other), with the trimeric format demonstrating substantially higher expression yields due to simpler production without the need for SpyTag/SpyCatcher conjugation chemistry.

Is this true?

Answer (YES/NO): NO